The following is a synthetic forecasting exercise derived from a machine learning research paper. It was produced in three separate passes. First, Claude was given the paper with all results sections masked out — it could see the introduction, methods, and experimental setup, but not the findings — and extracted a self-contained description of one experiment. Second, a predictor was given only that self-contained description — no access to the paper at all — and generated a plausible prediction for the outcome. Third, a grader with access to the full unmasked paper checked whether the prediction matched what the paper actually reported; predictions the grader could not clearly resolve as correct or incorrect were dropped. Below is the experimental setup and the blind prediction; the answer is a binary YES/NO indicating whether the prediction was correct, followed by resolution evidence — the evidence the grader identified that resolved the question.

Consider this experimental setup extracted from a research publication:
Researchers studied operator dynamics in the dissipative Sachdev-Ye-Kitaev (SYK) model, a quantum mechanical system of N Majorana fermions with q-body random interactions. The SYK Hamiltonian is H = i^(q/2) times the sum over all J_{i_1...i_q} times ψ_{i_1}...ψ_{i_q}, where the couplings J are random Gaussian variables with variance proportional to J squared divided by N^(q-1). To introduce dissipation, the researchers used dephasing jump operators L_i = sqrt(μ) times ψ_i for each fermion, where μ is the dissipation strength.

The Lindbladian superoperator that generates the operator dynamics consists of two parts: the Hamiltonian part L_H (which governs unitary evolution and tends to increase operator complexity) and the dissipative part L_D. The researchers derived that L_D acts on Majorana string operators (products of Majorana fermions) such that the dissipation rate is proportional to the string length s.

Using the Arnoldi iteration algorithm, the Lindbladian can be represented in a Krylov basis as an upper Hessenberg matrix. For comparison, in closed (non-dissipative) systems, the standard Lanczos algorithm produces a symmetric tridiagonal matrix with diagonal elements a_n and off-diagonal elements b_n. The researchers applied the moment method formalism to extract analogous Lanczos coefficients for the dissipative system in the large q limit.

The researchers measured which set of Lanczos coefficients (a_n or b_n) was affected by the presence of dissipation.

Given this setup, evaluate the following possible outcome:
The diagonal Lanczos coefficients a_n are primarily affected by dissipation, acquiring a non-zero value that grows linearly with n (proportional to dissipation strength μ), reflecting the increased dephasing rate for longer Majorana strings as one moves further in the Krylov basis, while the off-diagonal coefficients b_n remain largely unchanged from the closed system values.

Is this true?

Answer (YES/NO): YES